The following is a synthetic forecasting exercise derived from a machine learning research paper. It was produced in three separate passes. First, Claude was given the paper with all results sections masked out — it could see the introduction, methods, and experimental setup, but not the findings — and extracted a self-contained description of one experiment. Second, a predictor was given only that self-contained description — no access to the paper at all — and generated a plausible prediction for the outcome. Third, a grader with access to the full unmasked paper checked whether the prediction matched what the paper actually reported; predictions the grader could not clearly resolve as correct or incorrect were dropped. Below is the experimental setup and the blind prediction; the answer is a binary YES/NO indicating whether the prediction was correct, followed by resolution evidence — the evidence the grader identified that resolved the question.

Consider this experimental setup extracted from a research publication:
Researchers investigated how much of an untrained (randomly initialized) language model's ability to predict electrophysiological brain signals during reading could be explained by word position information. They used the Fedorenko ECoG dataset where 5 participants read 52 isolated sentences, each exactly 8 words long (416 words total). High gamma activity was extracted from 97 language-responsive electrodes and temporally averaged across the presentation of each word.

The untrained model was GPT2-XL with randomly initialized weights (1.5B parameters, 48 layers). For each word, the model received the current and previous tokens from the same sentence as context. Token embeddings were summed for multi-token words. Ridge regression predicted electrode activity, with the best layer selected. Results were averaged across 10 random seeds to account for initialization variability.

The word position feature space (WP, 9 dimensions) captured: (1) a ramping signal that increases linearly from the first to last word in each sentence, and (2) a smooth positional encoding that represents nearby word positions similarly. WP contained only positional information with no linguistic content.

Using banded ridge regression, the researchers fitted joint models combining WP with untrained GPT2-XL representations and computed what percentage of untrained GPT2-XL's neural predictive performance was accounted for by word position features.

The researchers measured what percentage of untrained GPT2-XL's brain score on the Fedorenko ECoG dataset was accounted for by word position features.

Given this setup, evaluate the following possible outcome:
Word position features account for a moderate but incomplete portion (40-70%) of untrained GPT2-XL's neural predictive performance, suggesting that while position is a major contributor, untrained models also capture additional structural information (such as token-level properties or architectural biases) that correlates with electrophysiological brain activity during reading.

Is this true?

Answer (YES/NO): NO